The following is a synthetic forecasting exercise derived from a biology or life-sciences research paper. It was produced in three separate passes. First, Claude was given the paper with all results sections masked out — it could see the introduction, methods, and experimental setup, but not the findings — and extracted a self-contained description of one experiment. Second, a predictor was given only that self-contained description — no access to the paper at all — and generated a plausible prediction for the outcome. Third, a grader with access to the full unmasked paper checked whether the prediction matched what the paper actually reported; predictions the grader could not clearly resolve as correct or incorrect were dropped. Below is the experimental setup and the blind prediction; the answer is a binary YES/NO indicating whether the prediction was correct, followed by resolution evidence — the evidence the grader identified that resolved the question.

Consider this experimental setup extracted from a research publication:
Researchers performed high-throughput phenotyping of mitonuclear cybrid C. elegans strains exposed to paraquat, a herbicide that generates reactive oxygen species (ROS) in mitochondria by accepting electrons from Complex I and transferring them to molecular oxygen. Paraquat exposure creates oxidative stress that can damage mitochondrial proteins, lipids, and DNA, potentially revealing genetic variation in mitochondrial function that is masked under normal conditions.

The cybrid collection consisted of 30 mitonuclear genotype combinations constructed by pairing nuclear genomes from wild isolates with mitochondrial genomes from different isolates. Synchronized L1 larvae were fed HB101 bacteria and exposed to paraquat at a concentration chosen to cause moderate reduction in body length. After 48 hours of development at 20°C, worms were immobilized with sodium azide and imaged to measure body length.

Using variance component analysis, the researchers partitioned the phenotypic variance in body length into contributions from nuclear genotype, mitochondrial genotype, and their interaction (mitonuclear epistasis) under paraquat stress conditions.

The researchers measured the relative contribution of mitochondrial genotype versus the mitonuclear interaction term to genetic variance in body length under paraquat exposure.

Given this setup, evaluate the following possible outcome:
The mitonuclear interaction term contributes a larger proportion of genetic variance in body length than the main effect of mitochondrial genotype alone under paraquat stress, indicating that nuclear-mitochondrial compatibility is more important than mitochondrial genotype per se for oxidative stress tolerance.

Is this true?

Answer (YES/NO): YES